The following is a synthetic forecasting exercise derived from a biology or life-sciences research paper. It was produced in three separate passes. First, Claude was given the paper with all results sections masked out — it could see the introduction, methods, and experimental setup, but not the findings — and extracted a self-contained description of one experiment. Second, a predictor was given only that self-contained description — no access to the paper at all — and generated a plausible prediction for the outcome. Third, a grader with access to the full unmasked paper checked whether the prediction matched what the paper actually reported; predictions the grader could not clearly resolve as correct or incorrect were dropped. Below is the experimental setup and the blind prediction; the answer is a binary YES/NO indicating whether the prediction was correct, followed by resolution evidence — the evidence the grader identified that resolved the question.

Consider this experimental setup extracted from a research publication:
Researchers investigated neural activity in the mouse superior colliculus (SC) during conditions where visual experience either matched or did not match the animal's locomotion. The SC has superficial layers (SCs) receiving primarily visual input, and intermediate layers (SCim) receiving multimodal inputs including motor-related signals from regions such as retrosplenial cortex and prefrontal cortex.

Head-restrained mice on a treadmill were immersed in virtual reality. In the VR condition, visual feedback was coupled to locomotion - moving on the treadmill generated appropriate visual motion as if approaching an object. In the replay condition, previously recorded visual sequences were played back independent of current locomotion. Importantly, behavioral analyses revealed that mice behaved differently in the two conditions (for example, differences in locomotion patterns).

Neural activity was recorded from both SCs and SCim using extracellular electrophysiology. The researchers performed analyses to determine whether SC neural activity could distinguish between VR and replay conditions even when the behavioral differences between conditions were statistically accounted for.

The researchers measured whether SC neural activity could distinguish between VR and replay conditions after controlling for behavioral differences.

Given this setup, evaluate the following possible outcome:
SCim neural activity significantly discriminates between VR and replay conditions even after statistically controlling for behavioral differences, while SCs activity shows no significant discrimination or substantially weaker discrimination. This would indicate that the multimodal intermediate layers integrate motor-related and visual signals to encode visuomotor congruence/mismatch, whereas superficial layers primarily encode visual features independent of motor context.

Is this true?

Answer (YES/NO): NO